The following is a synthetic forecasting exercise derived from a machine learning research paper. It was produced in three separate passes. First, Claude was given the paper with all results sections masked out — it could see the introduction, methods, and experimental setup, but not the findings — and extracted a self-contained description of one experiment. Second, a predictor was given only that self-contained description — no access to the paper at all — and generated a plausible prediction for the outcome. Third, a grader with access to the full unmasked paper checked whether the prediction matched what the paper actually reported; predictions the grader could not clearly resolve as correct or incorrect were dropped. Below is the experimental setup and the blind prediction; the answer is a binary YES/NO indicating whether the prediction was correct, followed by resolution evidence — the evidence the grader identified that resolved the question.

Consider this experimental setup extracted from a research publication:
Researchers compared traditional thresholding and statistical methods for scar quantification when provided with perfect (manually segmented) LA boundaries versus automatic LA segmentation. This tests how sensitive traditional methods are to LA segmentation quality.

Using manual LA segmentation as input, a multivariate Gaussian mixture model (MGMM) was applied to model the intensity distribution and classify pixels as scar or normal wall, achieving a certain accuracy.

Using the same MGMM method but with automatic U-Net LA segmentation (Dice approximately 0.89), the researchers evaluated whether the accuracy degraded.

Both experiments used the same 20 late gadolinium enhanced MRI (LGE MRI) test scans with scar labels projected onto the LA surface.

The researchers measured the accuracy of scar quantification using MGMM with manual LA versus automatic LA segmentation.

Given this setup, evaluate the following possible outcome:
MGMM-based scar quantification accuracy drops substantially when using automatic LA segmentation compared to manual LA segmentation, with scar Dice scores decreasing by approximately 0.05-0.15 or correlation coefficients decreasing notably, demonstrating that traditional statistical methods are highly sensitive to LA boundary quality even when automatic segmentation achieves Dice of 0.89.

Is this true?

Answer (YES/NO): YES